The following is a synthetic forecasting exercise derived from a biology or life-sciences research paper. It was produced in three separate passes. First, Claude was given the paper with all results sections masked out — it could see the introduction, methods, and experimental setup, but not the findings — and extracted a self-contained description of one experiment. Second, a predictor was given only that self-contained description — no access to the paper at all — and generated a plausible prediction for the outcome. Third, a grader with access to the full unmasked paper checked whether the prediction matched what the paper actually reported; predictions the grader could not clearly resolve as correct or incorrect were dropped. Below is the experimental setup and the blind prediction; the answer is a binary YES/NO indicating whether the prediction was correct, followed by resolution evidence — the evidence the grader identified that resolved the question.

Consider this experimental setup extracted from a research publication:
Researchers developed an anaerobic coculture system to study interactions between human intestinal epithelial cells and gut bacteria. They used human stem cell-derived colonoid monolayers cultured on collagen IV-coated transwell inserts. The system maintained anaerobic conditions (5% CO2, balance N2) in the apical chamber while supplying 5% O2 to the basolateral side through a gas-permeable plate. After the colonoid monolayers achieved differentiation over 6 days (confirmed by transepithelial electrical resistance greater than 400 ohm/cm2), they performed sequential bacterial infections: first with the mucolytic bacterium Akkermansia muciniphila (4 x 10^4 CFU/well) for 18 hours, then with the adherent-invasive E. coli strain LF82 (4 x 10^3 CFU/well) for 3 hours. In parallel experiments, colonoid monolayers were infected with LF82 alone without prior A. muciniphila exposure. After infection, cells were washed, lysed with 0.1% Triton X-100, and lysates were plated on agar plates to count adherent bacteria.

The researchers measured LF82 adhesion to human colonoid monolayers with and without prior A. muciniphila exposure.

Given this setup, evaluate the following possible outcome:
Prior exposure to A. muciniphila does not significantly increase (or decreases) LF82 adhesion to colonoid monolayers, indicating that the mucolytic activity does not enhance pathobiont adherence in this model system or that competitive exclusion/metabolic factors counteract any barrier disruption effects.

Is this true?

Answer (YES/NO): NO